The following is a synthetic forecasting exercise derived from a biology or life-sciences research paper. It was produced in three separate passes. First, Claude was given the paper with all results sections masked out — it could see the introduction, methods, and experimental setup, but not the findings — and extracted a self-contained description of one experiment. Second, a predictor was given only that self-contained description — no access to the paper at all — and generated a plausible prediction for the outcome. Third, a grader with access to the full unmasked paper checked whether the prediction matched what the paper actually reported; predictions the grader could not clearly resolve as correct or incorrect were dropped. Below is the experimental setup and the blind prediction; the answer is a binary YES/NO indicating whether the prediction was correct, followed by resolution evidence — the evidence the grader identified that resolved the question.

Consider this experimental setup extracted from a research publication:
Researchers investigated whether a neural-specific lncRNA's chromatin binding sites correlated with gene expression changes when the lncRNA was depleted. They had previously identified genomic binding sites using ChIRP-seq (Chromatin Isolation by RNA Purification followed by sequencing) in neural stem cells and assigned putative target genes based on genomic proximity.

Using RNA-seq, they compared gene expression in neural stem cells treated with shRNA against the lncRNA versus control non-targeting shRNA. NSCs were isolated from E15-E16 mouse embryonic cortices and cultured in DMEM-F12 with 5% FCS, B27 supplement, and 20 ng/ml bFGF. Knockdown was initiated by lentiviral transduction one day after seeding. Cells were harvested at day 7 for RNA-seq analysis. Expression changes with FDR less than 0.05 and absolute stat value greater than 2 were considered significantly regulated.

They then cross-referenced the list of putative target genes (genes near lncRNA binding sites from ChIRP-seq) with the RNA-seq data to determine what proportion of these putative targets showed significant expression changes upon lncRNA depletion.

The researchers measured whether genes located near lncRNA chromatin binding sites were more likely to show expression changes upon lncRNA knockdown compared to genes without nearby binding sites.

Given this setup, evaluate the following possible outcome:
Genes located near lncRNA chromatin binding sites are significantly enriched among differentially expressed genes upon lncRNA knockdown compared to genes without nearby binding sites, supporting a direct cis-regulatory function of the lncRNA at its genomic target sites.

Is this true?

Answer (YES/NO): NO